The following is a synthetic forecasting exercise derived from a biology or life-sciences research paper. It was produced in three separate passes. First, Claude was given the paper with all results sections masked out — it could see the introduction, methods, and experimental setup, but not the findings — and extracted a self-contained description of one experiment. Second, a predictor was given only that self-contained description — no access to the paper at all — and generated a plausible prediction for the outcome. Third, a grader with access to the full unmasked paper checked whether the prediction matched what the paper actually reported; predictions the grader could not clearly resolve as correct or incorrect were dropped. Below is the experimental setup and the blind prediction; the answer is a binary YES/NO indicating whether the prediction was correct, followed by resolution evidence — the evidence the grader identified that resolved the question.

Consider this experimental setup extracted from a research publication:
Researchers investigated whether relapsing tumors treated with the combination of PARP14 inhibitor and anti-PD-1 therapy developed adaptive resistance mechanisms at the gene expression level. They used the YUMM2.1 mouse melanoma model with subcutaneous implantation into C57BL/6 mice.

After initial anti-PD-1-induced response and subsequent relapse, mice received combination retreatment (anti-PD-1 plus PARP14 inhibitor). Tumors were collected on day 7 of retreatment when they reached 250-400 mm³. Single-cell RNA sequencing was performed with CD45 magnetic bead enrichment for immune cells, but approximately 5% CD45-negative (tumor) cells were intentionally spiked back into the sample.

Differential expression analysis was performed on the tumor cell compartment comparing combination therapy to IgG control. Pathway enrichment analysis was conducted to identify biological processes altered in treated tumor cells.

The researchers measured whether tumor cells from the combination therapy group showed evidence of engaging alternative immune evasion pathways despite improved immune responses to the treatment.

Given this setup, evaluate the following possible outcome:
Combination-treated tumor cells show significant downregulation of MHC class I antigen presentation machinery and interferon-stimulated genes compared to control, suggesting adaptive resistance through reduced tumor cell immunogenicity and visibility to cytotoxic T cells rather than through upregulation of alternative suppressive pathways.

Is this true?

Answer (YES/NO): NO